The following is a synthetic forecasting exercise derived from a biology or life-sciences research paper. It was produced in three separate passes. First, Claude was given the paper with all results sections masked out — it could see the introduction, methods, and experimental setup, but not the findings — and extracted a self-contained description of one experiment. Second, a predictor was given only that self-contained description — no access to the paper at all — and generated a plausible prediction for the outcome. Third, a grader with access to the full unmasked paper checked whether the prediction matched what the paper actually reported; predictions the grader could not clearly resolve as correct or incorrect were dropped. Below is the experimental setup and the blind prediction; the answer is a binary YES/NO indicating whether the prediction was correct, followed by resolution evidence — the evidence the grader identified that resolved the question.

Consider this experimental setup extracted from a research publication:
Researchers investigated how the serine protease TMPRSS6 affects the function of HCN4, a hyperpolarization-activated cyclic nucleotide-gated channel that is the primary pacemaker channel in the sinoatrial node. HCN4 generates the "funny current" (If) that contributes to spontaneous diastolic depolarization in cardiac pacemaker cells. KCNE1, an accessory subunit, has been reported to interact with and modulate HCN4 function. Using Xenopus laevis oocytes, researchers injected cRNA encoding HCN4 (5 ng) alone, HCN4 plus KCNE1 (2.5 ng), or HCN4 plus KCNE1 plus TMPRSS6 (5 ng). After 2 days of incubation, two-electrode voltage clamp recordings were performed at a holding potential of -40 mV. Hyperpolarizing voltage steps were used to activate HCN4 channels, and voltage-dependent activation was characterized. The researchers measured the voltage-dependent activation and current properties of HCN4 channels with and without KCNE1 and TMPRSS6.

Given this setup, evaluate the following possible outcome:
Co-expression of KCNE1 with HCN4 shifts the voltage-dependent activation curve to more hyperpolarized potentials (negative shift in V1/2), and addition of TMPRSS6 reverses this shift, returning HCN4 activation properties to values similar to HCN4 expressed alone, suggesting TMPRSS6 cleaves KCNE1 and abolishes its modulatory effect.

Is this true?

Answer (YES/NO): NO